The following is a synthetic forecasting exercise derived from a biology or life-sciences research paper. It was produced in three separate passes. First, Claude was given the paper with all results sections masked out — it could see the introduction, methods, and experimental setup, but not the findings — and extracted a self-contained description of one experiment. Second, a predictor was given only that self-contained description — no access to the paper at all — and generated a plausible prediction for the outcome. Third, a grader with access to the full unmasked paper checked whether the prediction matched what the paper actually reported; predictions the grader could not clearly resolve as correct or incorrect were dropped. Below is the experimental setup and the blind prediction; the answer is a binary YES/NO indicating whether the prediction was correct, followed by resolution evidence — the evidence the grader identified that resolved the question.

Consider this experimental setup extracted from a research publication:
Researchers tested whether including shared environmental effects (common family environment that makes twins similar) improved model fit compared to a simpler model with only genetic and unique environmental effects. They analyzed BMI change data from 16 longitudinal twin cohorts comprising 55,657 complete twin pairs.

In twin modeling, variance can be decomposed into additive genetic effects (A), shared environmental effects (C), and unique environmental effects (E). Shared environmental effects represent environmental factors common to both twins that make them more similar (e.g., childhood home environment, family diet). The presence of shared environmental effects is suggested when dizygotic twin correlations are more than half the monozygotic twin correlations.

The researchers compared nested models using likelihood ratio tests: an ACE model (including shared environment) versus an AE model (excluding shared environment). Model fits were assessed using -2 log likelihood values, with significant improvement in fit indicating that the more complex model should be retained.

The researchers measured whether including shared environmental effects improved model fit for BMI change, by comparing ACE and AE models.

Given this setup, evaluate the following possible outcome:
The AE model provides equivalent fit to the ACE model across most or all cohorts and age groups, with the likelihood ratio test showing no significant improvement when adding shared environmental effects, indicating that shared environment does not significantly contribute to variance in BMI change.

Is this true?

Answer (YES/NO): YES